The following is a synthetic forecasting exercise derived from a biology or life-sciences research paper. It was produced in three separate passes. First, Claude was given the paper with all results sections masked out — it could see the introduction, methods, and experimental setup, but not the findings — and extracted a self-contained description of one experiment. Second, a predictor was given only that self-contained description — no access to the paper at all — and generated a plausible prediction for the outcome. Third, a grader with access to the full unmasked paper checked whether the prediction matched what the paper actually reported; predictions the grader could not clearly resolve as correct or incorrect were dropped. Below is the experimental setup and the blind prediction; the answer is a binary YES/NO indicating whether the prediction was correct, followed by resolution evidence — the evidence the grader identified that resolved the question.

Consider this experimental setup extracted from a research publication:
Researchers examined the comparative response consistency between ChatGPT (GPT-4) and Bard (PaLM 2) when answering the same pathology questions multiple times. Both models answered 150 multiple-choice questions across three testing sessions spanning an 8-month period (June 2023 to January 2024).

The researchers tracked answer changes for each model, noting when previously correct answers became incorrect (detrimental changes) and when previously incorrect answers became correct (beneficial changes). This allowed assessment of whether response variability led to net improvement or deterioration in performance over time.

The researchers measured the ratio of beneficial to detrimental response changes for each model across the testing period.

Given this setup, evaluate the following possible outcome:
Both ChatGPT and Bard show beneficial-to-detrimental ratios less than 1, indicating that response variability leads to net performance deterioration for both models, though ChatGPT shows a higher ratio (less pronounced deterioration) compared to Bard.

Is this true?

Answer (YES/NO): NO